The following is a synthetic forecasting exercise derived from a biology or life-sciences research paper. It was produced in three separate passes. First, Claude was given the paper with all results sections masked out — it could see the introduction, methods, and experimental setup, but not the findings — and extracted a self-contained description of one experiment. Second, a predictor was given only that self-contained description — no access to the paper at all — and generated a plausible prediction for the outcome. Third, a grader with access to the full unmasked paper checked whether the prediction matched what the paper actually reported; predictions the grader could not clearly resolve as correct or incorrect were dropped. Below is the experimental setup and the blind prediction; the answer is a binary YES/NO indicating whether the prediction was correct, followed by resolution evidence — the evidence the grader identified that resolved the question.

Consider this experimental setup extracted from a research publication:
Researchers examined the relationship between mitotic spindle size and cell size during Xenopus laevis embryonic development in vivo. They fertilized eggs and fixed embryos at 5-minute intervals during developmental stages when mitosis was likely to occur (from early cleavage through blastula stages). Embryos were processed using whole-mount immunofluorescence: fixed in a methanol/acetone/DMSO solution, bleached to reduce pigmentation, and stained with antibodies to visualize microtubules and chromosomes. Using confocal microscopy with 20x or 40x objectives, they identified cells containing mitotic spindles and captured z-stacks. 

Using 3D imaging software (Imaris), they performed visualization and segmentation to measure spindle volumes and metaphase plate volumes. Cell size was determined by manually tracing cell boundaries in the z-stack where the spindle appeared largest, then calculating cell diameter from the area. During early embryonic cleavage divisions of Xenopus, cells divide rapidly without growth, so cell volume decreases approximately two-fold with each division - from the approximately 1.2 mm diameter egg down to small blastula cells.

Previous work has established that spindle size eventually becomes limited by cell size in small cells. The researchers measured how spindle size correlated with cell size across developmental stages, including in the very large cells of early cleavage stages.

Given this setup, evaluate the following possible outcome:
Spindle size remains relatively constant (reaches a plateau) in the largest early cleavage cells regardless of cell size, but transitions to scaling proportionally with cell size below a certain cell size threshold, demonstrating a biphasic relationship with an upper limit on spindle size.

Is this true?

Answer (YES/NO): NO